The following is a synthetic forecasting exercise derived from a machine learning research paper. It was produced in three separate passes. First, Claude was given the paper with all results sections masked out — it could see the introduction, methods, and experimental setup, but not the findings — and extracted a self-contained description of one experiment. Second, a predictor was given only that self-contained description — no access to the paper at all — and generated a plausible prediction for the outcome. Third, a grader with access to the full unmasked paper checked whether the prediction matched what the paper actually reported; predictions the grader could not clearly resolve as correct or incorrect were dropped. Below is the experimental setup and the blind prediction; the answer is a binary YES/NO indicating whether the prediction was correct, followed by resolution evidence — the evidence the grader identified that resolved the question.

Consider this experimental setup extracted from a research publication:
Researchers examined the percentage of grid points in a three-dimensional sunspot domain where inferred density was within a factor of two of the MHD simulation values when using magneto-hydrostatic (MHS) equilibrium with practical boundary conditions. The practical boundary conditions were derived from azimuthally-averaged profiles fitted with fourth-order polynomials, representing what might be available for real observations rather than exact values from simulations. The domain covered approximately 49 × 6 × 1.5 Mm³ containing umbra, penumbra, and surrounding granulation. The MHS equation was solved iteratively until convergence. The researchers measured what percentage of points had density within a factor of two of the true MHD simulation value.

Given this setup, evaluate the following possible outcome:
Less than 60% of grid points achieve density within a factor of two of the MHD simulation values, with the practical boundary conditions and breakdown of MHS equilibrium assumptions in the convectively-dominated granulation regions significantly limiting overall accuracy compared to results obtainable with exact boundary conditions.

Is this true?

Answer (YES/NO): YES